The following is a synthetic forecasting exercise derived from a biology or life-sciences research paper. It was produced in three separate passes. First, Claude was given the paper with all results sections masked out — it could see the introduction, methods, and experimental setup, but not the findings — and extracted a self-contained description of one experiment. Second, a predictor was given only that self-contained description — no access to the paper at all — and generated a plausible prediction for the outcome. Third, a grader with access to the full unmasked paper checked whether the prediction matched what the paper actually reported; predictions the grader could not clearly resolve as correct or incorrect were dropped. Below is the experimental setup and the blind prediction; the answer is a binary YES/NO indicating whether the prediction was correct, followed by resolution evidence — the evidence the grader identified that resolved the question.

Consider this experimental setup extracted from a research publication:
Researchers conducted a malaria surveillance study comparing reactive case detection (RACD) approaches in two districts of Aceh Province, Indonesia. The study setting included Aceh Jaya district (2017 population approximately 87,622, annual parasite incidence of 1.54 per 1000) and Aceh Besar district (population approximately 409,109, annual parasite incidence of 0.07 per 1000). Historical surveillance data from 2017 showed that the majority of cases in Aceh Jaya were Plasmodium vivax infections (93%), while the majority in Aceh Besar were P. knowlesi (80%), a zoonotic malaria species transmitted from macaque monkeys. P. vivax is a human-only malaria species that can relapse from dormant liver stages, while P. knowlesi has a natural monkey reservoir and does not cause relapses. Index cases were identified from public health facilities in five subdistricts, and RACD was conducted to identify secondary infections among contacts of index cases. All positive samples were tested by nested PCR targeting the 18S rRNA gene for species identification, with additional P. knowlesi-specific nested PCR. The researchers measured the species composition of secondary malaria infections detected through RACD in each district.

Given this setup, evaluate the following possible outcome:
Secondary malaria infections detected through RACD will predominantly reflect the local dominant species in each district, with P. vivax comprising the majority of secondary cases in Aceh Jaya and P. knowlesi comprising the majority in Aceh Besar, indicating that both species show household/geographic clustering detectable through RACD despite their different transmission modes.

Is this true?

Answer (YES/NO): NO